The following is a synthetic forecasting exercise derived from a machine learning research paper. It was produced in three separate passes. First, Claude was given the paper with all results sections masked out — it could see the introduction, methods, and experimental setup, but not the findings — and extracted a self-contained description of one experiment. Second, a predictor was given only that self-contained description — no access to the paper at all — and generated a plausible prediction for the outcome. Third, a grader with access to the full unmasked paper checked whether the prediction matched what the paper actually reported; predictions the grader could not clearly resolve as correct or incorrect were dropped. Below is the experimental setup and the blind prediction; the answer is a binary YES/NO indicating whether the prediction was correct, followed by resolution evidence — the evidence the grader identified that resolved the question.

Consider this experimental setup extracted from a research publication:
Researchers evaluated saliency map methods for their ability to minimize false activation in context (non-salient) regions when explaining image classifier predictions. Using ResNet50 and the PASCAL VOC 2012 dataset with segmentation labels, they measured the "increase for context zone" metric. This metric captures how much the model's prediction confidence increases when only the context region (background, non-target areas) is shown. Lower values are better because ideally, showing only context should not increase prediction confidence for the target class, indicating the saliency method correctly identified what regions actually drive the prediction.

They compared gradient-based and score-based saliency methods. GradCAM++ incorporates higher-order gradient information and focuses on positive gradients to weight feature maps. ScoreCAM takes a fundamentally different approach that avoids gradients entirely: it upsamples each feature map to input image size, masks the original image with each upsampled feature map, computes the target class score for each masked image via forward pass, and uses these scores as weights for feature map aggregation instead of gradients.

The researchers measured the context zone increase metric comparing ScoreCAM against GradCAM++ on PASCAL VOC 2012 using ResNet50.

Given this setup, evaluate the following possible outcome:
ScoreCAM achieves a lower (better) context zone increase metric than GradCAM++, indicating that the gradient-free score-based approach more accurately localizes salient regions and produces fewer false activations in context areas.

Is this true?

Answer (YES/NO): YES